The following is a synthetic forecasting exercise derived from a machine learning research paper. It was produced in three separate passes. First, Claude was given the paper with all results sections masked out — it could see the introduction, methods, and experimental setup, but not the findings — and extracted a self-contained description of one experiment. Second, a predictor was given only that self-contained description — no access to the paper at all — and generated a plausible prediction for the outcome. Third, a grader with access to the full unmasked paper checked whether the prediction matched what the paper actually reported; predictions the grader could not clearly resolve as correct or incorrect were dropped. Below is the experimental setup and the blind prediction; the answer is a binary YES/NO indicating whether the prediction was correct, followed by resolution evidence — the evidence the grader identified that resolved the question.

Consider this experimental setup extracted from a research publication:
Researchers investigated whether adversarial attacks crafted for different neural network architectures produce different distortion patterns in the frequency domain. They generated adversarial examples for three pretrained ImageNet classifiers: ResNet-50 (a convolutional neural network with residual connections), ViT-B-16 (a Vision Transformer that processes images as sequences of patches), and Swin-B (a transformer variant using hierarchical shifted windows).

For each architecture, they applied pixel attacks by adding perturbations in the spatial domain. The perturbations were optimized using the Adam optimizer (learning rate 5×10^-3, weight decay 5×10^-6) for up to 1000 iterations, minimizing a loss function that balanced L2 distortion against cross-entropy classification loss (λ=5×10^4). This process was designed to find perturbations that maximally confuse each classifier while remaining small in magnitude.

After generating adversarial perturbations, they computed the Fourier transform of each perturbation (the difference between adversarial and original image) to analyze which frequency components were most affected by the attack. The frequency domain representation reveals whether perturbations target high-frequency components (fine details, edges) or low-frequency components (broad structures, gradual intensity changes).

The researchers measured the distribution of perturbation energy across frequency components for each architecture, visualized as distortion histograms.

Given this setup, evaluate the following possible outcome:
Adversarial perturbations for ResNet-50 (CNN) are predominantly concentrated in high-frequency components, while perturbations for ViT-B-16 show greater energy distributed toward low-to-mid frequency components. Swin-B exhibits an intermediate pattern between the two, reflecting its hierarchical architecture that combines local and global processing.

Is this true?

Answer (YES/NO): NO